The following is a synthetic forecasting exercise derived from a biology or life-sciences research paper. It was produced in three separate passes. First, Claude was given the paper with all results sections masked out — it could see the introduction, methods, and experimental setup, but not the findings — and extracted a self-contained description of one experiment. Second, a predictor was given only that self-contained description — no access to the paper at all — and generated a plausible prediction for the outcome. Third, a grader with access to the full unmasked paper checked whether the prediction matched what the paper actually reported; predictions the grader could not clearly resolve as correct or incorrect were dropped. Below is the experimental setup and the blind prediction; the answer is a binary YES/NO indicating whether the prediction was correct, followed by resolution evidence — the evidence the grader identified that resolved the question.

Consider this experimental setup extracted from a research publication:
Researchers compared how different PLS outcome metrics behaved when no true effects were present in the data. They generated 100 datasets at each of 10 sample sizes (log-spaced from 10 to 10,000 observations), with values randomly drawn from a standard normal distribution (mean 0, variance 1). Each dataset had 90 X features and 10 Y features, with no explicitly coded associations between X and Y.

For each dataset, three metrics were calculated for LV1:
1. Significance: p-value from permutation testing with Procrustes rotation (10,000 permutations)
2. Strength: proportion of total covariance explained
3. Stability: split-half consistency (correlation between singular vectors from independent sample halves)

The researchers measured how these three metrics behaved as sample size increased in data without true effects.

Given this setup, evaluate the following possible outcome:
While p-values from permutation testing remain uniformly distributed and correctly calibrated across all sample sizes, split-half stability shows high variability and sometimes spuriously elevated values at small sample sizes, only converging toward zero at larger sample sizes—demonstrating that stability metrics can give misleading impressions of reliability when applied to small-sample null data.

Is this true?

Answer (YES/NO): NO